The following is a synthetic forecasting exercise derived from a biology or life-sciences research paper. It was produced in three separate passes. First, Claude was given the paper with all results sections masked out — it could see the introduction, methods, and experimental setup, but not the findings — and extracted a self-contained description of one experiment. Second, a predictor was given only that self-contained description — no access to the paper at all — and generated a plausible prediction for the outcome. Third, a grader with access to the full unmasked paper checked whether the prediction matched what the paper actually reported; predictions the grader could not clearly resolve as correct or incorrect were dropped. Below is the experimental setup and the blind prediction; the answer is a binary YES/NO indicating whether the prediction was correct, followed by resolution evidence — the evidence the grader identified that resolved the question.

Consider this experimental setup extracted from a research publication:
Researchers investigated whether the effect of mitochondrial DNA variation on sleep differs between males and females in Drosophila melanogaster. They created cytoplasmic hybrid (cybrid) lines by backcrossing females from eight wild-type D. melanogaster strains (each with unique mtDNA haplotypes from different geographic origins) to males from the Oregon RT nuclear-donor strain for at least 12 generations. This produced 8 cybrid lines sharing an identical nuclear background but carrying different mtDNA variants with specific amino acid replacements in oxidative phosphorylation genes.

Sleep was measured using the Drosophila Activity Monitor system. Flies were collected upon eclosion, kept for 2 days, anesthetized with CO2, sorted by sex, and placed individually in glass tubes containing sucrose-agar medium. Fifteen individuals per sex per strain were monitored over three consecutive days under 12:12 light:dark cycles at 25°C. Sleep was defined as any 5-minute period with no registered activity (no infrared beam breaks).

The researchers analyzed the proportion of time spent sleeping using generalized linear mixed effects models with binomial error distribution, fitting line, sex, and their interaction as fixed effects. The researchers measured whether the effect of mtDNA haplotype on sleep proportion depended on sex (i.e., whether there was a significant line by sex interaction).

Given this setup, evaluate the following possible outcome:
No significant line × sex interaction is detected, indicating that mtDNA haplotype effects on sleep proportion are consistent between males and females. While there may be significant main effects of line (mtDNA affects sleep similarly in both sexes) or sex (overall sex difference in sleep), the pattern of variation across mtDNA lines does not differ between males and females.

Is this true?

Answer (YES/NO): NO